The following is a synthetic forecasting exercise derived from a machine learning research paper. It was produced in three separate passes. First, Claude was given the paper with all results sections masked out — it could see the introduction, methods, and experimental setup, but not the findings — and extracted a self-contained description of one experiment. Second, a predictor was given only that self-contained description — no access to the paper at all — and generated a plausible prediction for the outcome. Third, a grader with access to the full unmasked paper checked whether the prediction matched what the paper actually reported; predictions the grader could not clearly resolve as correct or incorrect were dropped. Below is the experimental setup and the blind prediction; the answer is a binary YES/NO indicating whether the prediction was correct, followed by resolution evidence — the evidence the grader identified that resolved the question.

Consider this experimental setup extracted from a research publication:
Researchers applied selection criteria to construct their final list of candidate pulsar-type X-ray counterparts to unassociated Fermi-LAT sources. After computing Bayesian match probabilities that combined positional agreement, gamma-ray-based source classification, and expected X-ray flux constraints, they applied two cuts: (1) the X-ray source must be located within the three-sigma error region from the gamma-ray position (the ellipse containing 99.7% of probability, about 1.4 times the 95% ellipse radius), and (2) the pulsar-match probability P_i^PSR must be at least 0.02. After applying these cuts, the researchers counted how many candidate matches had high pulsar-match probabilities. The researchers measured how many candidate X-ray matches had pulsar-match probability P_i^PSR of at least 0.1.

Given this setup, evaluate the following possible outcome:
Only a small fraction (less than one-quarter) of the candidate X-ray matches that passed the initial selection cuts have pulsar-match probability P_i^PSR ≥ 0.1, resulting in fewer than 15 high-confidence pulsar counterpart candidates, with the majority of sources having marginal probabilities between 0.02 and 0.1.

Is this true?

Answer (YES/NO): NO